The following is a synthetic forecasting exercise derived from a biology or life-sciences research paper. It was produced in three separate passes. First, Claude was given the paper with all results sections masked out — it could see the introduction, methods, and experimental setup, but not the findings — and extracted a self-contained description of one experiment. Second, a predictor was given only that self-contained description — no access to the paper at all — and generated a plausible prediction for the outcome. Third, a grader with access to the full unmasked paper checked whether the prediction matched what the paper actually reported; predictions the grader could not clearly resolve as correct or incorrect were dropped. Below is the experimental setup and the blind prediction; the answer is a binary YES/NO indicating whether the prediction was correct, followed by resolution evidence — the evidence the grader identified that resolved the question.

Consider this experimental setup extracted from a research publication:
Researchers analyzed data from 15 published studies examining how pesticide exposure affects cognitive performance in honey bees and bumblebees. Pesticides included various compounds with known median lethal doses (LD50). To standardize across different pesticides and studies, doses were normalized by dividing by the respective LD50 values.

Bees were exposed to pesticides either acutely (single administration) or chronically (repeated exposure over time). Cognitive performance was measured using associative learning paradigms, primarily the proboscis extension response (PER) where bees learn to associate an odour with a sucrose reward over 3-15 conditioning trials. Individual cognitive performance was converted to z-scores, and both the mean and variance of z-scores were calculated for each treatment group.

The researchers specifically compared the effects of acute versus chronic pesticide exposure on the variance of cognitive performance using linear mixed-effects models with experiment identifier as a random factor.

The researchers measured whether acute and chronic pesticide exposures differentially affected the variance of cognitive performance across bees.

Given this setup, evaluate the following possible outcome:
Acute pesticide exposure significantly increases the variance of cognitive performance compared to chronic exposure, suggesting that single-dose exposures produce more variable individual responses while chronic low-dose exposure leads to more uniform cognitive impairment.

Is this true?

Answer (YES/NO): NO